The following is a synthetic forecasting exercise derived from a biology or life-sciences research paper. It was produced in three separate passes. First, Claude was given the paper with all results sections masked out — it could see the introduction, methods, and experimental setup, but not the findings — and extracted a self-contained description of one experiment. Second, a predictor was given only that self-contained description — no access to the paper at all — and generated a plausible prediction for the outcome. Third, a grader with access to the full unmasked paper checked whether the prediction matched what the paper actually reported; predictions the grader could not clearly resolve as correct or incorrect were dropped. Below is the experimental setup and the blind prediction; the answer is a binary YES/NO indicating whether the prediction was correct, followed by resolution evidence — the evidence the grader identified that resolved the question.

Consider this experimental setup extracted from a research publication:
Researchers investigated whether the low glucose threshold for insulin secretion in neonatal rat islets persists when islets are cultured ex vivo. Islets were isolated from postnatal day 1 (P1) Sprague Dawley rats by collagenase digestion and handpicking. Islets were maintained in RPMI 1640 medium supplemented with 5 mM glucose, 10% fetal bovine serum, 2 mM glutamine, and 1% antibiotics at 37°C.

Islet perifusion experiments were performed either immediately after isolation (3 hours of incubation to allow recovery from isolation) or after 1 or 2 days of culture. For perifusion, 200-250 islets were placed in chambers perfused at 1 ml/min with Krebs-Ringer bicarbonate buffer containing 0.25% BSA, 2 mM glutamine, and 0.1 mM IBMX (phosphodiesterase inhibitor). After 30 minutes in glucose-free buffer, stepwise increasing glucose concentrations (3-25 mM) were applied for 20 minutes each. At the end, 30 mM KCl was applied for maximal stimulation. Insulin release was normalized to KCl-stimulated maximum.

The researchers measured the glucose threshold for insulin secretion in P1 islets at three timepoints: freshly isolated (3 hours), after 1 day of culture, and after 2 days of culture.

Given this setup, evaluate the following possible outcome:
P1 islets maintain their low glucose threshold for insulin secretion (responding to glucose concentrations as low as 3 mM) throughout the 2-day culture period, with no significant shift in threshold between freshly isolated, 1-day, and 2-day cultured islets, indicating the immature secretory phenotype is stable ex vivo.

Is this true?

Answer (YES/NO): YES